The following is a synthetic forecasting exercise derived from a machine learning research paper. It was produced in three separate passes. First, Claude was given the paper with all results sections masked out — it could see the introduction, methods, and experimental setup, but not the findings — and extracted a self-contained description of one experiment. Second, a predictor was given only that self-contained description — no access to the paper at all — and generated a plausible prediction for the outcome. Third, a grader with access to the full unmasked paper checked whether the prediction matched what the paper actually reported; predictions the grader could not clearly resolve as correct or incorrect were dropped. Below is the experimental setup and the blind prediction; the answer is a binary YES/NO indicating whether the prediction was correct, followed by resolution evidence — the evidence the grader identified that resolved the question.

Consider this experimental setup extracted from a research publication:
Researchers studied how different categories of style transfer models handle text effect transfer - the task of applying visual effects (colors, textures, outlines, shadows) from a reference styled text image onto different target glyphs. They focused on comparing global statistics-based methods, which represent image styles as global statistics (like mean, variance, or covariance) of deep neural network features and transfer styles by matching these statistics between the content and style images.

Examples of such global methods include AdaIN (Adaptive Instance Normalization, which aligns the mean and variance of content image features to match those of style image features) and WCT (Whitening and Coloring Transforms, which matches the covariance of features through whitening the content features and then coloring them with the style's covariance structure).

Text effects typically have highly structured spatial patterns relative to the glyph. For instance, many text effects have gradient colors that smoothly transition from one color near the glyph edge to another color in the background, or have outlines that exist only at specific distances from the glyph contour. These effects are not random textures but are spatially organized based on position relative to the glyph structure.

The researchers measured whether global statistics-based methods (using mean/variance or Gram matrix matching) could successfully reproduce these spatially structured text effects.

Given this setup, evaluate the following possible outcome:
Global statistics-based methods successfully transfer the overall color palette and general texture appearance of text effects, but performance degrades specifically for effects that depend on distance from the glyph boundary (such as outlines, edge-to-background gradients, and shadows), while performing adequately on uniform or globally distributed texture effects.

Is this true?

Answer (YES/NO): NO